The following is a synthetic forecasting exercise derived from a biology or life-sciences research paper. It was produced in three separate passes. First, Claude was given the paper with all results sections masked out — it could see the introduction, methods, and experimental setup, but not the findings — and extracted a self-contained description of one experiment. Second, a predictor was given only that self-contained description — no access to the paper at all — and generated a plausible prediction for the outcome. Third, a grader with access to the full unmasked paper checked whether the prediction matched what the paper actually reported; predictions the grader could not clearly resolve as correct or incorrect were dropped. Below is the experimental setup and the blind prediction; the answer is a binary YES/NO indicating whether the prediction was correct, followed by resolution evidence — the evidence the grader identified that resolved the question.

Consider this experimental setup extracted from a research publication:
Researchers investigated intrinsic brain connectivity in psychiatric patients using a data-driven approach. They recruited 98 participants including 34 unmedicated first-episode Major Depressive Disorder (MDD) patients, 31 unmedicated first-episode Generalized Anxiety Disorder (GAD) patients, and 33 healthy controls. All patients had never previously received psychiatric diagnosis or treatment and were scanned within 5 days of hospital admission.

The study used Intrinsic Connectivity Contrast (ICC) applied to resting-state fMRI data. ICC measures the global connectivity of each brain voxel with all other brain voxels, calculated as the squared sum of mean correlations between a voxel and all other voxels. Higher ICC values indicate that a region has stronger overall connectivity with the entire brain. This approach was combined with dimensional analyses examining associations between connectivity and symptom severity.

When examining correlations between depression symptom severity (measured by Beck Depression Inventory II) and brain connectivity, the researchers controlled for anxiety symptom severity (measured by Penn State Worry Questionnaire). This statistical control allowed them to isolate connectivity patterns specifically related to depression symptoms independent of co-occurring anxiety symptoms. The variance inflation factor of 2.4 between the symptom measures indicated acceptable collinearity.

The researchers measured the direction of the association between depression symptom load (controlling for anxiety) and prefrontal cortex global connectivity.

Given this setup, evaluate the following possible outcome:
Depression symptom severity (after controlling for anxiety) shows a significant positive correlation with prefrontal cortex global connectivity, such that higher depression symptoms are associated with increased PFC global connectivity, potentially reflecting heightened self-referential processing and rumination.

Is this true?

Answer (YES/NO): NO